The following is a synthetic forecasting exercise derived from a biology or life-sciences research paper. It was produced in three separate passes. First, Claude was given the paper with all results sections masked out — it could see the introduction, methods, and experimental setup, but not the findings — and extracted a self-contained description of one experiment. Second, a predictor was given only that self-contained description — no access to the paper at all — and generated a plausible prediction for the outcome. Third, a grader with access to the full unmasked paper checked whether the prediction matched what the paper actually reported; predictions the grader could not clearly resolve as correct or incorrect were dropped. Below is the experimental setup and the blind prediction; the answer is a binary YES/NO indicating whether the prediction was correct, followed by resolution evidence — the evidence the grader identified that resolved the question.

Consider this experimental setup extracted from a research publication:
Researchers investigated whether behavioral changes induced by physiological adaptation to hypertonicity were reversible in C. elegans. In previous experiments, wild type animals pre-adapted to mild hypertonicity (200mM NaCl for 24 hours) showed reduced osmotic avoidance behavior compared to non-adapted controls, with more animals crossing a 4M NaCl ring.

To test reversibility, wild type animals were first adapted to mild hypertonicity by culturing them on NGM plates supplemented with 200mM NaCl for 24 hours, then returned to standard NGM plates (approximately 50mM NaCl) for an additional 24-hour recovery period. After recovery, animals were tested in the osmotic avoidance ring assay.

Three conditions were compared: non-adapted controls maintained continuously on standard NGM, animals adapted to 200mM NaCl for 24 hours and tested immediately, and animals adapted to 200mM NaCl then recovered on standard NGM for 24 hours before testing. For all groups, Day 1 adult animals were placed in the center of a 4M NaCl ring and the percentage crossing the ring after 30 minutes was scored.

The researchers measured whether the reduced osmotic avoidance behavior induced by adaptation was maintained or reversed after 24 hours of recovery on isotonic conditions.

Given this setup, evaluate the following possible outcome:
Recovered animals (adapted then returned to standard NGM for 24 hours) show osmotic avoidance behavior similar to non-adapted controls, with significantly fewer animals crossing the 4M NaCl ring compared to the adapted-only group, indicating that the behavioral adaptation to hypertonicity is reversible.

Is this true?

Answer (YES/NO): YES